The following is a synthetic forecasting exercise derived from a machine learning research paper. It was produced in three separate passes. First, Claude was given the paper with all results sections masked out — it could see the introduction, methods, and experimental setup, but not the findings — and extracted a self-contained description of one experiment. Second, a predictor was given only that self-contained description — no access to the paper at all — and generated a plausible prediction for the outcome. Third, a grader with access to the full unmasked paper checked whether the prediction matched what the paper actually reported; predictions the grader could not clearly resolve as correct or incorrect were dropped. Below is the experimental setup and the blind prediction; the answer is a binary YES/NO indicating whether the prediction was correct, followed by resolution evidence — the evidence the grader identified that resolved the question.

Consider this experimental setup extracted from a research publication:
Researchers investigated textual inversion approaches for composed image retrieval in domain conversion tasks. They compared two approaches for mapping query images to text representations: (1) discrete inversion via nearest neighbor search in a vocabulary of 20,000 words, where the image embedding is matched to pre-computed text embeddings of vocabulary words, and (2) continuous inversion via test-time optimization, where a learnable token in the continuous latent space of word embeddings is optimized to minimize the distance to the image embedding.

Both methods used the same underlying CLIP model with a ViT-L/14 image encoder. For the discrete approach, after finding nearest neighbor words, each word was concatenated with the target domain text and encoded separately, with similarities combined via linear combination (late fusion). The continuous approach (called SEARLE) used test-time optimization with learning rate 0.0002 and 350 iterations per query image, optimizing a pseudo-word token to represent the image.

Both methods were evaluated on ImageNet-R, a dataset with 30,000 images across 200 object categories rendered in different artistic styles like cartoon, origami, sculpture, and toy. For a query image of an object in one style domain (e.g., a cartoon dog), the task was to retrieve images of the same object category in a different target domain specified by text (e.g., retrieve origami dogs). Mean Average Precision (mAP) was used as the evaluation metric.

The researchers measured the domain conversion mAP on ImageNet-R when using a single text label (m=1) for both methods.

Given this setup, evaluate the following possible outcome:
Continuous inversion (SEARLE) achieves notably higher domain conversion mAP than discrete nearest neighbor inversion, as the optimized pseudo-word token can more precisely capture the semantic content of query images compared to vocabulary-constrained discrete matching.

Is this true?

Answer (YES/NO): NO